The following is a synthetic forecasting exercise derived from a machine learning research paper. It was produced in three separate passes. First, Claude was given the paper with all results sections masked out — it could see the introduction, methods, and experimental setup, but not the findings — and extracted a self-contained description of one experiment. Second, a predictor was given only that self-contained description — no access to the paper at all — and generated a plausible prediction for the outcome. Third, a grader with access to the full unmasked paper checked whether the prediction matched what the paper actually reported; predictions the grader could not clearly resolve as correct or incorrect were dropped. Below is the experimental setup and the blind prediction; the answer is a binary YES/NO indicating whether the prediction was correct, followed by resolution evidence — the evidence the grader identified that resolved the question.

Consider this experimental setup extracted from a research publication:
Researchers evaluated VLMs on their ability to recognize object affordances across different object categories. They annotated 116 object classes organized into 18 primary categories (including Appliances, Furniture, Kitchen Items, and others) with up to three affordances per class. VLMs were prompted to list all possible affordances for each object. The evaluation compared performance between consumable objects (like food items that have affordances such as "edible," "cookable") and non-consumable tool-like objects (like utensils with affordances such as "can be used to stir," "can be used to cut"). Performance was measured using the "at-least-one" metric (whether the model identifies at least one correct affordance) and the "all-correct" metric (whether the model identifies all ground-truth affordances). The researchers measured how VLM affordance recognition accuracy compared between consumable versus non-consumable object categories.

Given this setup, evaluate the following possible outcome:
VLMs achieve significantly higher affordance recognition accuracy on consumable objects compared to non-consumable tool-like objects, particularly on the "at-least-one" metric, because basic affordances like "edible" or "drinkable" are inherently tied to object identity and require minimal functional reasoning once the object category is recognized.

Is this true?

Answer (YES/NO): YES